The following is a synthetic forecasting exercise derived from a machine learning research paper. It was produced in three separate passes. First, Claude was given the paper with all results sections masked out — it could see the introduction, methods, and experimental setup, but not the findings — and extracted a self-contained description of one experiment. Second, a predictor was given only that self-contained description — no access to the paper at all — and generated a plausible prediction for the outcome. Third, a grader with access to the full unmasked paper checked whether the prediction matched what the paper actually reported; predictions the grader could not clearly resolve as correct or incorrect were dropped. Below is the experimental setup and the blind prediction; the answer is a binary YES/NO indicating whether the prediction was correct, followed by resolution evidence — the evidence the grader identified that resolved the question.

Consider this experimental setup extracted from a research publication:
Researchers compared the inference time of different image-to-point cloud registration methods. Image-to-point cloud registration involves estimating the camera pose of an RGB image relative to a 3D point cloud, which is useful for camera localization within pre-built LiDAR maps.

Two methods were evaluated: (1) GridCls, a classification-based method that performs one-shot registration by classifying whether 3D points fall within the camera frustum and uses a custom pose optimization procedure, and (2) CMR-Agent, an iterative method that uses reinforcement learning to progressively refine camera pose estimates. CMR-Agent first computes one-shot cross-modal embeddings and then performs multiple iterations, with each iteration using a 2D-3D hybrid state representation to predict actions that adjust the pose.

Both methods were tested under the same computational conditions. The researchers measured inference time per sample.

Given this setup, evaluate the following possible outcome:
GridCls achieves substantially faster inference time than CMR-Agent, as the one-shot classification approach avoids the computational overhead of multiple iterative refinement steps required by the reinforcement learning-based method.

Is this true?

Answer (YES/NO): NO